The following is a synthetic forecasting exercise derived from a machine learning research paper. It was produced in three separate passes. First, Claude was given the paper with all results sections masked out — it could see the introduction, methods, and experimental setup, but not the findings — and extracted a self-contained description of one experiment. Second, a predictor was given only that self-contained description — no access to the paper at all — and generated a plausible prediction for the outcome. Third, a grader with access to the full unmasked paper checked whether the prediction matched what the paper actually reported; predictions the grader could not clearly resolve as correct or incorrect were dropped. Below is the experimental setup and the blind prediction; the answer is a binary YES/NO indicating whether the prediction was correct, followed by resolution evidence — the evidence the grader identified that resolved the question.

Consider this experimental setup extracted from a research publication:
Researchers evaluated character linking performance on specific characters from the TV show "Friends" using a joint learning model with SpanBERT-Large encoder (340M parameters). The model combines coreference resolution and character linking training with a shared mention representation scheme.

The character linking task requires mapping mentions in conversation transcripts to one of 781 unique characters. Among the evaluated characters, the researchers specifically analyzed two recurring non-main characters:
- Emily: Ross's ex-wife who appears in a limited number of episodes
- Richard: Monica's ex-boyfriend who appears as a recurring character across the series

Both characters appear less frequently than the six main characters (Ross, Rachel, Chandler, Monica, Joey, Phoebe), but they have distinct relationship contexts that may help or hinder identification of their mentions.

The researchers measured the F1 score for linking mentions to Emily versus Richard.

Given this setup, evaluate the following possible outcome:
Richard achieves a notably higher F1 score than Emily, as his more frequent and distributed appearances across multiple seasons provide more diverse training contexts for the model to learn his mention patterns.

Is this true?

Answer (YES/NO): NO